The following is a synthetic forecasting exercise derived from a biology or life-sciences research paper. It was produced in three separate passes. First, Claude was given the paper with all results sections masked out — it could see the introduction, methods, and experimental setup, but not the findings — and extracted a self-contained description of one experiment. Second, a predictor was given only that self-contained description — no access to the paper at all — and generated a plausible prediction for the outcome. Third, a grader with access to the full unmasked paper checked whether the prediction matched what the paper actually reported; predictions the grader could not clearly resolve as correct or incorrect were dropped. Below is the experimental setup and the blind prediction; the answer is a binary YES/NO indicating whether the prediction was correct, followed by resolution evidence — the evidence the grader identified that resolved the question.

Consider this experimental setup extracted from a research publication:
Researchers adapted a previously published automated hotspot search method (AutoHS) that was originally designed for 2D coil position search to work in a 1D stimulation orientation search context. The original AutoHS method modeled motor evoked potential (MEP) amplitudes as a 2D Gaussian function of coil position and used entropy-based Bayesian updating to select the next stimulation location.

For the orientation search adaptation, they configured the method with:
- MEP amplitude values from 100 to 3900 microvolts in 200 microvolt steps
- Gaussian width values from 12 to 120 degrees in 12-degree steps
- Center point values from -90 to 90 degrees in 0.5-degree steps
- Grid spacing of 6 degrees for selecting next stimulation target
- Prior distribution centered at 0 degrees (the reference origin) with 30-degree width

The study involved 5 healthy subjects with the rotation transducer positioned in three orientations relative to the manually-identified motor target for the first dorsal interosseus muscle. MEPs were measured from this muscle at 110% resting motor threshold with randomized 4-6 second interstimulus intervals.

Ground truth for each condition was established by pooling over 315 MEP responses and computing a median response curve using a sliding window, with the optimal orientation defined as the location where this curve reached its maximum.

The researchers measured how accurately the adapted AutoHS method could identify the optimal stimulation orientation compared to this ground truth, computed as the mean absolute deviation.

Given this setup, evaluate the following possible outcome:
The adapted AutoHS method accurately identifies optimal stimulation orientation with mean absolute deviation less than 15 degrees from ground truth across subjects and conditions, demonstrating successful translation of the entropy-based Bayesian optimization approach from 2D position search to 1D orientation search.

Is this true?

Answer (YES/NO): NO